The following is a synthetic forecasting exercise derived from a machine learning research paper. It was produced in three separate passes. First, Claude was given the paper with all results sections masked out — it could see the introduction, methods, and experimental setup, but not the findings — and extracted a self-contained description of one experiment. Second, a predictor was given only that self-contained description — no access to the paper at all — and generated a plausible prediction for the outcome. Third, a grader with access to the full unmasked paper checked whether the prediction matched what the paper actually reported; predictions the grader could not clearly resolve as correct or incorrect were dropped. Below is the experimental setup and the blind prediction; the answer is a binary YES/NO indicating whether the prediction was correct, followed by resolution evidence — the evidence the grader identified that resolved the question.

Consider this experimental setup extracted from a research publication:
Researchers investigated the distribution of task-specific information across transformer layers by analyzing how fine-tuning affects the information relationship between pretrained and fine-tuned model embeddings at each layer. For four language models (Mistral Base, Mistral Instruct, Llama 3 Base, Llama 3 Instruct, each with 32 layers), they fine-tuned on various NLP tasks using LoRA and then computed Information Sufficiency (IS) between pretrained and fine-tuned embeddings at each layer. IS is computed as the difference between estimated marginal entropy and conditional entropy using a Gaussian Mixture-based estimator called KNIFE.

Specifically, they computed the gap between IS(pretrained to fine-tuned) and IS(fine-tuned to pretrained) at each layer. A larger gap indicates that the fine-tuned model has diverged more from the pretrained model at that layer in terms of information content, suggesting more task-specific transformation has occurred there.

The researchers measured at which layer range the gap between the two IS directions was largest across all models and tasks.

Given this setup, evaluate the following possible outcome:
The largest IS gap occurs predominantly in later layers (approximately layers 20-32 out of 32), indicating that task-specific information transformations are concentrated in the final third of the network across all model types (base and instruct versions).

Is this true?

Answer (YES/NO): NO